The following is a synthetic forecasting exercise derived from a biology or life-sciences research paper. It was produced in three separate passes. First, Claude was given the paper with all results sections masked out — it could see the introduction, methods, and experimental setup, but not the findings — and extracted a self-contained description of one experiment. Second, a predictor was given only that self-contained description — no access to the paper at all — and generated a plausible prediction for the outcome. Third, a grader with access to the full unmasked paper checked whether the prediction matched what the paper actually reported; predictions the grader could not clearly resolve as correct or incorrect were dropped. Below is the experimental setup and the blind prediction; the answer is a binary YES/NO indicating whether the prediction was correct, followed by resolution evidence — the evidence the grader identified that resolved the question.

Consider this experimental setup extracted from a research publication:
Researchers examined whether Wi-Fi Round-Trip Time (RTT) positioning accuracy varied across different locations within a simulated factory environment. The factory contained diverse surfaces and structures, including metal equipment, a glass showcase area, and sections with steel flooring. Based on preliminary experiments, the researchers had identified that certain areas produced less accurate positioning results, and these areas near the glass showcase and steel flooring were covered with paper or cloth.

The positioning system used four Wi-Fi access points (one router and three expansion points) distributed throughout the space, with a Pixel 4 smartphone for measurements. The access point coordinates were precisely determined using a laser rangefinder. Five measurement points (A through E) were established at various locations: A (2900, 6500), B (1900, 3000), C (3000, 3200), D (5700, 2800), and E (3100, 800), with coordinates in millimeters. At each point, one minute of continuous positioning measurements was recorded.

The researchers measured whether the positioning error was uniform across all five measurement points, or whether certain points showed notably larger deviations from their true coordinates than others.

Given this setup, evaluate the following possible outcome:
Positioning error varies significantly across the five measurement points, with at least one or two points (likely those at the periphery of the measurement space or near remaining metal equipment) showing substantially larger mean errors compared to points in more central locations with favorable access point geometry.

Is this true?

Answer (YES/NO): NO